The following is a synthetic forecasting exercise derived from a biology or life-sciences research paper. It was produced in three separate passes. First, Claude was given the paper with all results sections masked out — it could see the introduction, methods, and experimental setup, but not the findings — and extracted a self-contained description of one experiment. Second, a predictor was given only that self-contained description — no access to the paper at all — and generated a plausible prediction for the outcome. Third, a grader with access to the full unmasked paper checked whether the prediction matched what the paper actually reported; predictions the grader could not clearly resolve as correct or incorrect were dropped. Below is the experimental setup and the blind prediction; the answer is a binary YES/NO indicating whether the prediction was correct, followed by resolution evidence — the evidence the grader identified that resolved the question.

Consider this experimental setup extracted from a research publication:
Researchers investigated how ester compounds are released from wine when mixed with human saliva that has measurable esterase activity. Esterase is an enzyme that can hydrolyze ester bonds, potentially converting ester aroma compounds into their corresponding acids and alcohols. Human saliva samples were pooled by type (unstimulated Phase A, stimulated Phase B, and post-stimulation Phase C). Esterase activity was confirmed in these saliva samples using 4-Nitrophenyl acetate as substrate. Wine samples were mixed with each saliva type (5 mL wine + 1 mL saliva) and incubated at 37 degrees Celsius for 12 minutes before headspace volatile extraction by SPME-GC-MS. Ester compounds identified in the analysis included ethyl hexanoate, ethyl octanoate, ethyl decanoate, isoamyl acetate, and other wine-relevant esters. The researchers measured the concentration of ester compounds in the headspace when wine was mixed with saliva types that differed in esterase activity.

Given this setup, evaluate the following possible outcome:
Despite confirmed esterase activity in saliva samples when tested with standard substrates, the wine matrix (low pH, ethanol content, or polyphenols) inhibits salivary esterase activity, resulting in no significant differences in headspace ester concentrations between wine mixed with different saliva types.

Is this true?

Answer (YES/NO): NO